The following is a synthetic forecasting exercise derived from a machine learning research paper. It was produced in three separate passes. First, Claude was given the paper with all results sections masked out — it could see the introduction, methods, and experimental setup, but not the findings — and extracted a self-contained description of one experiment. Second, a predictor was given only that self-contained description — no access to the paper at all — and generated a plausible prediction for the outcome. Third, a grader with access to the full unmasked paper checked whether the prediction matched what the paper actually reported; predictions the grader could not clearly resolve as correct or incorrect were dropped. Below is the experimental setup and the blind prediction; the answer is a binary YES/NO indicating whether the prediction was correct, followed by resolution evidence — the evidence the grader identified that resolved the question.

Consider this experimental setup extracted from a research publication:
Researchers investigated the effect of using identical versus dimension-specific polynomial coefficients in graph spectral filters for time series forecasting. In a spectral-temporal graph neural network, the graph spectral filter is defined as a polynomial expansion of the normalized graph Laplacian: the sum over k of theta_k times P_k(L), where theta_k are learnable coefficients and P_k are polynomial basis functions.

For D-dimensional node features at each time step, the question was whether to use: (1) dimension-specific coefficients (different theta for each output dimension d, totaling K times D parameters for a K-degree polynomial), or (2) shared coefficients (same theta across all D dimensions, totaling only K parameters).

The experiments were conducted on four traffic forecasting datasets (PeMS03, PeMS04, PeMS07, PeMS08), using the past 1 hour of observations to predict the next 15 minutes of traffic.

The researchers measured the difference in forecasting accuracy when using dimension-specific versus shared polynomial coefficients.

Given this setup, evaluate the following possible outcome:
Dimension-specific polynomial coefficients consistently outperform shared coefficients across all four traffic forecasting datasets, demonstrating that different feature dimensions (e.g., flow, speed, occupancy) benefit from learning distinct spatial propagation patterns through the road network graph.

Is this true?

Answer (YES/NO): YES